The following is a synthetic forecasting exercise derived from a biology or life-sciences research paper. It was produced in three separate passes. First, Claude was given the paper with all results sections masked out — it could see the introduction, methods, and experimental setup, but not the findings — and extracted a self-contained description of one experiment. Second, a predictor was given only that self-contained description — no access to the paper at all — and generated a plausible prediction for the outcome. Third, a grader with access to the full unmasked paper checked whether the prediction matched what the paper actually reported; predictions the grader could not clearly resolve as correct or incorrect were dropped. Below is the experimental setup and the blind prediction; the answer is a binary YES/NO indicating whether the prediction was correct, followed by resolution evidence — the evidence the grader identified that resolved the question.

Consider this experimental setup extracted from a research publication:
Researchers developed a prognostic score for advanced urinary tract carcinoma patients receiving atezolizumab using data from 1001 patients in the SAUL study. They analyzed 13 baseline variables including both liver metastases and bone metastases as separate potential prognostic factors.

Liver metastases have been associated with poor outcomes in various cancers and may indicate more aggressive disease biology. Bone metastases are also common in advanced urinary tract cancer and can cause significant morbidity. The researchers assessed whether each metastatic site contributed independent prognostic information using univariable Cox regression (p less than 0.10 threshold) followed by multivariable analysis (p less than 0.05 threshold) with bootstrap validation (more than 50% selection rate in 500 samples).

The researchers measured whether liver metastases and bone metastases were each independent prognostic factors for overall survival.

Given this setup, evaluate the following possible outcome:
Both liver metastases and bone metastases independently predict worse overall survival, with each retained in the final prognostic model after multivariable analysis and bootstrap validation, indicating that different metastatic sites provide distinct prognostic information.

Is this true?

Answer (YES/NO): YES